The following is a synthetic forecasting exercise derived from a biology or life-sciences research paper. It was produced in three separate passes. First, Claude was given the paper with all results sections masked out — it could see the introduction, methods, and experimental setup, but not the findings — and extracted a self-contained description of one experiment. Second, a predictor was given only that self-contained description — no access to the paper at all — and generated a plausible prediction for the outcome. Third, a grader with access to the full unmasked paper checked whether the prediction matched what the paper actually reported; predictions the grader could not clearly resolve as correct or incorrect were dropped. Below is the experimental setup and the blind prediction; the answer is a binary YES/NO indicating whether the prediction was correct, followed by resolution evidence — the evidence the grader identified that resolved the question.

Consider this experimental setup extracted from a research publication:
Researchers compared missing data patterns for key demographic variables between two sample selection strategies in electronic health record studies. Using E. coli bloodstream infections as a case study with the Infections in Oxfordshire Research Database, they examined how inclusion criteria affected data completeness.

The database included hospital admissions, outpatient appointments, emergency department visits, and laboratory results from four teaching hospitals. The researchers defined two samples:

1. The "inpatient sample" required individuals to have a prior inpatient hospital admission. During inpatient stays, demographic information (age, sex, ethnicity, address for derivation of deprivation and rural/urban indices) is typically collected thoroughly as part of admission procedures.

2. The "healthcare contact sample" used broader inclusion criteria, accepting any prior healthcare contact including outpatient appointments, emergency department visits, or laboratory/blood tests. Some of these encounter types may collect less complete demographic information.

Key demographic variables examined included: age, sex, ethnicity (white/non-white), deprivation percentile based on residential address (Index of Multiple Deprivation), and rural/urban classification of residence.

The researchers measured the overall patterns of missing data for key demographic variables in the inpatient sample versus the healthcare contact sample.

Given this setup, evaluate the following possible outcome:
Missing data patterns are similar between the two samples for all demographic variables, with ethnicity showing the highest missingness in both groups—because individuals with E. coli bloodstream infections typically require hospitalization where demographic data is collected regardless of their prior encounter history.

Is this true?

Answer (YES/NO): NO